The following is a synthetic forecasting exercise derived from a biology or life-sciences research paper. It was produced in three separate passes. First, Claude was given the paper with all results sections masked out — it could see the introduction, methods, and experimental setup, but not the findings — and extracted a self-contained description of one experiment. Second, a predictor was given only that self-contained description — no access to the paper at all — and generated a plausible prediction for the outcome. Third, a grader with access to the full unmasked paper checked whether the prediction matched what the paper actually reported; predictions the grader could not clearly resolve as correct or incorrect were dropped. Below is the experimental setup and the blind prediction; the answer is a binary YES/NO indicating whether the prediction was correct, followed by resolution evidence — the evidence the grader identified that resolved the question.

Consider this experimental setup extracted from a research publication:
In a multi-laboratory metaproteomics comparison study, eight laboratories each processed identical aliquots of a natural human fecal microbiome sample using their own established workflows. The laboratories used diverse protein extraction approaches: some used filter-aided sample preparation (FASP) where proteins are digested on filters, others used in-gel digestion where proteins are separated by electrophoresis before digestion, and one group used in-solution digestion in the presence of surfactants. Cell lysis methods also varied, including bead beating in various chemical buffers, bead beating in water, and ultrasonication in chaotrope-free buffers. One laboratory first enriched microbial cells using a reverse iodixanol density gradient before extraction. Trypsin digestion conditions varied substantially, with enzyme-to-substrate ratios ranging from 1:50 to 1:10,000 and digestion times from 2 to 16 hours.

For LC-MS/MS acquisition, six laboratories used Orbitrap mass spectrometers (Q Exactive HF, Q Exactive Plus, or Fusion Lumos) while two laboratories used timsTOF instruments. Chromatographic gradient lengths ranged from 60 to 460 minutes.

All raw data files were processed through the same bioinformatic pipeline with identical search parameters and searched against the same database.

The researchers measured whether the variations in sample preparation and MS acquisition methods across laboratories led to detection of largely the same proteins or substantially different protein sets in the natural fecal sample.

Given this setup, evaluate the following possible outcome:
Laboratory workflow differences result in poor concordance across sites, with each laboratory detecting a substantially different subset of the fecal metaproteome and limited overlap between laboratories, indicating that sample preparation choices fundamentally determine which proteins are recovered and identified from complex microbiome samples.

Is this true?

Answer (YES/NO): NO